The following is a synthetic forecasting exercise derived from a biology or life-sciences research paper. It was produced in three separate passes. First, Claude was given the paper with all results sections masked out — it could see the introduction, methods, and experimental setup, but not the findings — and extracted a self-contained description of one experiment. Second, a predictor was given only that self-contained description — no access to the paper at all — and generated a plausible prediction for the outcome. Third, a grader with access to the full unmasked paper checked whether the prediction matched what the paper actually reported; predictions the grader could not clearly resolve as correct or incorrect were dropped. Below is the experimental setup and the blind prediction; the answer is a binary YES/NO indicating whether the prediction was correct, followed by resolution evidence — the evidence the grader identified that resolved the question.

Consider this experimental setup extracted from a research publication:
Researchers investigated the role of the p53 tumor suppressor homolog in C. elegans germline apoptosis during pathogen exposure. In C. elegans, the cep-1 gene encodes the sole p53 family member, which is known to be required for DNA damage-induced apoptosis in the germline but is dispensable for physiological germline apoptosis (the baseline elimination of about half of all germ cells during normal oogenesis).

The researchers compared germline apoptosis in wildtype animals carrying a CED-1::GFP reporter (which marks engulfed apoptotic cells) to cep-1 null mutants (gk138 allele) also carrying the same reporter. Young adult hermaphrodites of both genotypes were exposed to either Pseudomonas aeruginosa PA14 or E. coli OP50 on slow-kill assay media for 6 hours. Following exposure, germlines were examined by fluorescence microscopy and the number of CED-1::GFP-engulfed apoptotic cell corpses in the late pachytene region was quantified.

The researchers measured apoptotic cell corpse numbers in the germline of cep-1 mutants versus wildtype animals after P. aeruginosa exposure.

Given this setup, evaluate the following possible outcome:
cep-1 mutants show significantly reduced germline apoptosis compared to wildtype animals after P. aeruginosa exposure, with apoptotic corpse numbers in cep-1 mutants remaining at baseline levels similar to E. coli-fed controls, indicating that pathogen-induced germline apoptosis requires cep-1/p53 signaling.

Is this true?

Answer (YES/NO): NO